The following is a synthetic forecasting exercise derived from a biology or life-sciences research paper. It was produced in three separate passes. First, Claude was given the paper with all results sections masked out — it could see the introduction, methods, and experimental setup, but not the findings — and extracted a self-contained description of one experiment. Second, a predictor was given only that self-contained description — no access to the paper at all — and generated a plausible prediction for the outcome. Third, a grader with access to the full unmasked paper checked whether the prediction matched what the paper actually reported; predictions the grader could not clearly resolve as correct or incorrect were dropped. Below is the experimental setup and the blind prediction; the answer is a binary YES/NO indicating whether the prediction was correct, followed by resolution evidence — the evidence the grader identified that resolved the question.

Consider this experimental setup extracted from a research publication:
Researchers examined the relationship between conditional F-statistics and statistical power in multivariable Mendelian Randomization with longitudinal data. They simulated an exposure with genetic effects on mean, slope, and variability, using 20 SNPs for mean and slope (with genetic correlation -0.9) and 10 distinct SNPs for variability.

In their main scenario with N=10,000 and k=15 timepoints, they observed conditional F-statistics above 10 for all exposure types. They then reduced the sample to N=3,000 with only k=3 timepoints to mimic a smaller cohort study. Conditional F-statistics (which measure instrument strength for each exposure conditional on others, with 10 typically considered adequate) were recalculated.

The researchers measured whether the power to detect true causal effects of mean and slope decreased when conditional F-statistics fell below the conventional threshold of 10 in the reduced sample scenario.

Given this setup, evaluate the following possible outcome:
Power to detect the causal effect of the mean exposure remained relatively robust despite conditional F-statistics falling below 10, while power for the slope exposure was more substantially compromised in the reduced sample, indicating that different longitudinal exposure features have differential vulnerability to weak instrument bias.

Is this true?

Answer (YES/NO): NO